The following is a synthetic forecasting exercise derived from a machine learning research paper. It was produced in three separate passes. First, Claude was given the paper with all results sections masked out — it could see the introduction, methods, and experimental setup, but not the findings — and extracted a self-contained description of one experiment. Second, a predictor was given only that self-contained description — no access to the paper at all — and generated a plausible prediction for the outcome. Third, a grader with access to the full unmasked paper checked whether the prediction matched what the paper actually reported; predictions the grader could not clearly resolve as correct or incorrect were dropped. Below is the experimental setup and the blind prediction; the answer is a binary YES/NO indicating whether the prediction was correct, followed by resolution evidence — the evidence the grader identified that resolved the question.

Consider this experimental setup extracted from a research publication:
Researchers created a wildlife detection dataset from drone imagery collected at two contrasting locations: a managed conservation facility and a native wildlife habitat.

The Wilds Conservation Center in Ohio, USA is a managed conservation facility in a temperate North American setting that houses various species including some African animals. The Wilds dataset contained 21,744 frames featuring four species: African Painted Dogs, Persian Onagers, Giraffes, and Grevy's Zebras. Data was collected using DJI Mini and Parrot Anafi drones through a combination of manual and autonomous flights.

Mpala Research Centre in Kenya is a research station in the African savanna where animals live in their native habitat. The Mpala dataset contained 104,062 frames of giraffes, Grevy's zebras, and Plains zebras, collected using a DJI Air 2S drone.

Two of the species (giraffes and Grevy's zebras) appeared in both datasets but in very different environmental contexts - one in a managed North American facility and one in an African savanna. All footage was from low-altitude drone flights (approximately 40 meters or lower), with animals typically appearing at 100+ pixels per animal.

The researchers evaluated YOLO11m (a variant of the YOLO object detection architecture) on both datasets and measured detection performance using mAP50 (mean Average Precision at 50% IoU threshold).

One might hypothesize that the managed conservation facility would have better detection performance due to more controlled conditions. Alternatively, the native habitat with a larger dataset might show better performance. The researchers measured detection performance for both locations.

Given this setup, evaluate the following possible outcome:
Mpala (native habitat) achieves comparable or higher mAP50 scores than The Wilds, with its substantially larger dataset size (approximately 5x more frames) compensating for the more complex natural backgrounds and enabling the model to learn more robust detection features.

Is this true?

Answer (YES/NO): NO